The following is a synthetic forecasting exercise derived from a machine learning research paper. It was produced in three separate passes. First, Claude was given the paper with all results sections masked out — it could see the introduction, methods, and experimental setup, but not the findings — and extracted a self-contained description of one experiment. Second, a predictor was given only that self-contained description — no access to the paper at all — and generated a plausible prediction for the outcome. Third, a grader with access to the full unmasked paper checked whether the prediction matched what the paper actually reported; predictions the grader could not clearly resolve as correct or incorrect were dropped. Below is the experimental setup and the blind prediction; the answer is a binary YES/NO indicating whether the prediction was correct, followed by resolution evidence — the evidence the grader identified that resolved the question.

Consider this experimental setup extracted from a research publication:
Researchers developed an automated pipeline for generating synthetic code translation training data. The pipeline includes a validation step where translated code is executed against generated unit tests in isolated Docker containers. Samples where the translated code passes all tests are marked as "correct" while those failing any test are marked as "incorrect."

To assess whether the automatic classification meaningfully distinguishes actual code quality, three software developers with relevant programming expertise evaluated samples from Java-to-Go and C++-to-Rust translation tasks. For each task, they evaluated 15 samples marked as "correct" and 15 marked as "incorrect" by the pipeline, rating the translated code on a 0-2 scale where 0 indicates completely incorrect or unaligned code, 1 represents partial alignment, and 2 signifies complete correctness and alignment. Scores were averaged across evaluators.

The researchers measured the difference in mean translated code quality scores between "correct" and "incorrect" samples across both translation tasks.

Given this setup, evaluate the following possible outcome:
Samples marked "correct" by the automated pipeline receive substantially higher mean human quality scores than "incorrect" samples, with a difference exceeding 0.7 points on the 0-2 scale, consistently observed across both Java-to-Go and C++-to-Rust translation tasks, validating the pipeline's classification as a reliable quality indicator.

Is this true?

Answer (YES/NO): NO